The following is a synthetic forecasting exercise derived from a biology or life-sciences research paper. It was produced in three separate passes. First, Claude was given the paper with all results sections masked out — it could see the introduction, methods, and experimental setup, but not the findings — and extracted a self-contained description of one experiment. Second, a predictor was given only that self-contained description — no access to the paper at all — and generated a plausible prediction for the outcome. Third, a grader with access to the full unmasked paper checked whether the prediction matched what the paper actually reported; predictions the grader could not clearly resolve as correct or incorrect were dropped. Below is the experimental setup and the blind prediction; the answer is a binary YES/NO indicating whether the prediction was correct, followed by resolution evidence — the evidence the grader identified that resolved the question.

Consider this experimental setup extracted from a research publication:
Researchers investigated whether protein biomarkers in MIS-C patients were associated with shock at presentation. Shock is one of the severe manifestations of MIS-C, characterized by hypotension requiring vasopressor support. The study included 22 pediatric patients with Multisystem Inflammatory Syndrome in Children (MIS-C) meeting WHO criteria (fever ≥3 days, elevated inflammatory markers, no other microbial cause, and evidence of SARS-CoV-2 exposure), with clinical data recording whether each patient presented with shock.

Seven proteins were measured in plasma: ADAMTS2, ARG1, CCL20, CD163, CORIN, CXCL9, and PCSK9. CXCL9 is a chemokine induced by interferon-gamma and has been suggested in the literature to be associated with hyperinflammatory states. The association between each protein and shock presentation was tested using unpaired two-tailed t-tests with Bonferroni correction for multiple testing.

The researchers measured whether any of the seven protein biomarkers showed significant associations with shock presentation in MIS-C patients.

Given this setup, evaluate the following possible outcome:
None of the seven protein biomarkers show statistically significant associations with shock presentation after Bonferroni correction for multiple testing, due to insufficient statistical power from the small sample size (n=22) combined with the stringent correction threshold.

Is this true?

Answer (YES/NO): NO